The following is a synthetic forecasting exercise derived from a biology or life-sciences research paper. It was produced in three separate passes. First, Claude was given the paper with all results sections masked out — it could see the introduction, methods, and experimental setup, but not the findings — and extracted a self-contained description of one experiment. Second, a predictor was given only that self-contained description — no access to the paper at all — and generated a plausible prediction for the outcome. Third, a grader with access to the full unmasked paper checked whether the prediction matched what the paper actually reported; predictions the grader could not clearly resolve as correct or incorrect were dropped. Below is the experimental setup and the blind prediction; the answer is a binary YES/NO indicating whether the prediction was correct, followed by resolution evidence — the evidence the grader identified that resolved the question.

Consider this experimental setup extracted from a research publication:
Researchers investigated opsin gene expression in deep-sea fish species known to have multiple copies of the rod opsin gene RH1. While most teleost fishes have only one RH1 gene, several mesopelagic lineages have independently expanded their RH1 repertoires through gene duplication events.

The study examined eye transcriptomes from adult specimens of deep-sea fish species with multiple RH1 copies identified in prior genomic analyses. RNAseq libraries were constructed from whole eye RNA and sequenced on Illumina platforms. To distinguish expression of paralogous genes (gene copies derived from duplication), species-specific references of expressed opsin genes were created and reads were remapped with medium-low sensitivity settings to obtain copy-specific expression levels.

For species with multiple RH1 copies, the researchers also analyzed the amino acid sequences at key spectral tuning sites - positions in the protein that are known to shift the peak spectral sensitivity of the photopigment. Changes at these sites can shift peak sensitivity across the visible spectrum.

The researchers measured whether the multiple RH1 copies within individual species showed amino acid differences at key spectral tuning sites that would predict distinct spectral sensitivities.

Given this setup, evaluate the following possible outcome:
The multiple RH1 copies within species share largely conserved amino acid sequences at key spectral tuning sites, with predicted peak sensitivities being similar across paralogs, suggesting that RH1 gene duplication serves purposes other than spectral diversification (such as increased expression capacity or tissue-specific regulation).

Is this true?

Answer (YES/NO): NO